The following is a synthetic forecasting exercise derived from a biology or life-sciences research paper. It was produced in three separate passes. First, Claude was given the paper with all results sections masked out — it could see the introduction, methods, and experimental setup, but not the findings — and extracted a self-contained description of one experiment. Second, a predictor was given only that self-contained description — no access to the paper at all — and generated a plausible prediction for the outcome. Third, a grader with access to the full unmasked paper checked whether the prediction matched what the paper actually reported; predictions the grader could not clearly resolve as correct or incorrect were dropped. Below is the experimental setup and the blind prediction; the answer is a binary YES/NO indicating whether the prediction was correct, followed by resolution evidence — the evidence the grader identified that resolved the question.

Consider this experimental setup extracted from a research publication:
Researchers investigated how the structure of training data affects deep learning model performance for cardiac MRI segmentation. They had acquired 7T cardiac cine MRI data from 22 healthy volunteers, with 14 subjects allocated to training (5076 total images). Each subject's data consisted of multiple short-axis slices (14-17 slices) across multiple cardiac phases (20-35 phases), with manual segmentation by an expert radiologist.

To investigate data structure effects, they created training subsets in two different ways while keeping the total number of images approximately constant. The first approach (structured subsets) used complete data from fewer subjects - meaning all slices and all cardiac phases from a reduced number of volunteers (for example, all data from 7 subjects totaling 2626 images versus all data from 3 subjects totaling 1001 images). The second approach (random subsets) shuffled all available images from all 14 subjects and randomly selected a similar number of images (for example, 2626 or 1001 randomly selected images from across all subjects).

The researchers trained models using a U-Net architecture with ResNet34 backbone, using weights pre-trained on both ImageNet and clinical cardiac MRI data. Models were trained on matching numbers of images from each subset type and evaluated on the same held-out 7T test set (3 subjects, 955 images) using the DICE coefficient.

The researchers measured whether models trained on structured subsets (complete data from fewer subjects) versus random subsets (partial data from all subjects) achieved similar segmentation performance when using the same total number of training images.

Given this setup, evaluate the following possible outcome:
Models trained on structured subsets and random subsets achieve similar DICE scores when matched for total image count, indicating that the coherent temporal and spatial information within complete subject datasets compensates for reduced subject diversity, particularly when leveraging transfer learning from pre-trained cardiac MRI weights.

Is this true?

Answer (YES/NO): NO